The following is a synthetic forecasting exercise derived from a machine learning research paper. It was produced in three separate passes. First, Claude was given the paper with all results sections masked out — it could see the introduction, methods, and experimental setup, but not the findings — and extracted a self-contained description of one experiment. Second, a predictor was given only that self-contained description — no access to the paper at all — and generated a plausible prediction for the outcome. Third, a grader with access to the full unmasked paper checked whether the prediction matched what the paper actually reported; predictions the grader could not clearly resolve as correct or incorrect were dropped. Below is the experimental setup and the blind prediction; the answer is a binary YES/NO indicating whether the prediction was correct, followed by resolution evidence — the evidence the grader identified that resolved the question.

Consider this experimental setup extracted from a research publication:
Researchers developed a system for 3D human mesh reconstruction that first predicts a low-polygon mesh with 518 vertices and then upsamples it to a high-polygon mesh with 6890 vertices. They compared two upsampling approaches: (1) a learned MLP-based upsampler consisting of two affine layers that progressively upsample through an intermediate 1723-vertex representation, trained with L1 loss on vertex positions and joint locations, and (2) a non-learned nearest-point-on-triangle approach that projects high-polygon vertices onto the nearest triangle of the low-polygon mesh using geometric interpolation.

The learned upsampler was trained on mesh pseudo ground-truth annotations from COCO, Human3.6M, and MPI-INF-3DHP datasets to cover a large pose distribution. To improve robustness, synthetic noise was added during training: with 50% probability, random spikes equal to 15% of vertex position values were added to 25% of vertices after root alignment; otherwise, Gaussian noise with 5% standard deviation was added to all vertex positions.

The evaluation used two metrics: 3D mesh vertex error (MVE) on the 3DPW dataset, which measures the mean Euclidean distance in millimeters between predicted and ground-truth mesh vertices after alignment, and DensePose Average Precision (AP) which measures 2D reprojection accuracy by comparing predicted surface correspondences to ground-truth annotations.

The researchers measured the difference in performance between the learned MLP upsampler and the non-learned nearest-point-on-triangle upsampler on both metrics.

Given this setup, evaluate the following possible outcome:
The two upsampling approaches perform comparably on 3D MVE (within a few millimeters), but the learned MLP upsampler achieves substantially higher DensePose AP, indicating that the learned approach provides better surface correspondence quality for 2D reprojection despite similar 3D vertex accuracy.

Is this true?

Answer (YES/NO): NO